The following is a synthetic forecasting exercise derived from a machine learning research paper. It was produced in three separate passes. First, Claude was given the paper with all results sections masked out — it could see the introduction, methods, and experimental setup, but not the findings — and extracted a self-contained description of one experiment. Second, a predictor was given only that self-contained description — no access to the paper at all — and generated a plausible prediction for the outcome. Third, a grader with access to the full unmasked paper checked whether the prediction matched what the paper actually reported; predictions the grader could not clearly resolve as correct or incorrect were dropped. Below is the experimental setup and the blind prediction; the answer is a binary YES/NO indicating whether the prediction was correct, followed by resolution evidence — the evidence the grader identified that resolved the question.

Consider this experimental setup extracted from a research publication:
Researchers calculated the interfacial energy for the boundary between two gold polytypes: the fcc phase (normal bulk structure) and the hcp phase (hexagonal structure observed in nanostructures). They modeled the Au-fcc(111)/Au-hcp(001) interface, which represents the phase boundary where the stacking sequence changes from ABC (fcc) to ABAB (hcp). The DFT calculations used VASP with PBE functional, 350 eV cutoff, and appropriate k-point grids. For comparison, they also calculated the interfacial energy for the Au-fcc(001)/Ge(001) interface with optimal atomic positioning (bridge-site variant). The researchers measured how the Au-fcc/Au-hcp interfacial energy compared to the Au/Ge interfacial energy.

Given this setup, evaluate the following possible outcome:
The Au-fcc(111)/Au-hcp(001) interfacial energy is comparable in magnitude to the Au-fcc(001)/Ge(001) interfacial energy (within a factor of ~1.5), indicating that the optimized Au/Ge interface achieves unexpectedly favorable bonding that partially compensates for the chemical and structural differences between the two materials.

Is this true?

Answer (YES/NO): NO